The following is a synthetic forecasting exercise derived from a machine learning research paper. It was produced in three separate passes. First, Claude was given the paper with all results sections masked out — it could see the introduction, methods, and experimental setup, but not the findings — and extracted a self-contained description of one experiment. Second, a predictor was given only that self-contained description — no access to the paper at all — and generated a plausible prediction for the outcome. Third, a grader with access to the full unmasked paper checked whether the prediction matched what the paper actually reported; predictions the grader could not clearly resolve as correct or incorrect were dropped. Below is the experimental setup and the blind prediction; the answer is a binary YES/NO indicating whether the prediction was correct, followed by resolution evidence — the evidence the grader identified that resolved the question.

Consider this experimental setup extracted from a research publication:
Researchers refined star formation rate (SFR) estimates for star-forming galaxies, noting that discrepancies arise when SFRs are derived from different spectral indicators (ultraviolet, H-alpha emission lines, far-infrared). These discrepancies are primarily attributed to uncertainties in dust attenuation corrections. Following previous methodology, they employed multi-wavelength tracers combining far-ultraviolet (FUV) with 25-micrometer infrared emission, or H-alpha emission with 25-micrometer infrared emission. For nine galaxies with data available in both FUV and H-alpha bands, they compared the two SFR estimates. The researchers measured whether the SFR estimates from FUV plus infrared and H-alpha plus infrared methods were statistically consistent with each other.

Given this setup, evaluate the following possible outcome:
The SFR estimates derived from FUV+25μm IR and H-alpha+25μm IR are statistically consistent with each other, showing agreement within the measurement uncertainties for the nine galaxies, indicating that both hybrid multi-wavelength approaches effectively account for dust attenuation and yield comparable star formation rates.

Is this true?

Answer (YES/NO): YES